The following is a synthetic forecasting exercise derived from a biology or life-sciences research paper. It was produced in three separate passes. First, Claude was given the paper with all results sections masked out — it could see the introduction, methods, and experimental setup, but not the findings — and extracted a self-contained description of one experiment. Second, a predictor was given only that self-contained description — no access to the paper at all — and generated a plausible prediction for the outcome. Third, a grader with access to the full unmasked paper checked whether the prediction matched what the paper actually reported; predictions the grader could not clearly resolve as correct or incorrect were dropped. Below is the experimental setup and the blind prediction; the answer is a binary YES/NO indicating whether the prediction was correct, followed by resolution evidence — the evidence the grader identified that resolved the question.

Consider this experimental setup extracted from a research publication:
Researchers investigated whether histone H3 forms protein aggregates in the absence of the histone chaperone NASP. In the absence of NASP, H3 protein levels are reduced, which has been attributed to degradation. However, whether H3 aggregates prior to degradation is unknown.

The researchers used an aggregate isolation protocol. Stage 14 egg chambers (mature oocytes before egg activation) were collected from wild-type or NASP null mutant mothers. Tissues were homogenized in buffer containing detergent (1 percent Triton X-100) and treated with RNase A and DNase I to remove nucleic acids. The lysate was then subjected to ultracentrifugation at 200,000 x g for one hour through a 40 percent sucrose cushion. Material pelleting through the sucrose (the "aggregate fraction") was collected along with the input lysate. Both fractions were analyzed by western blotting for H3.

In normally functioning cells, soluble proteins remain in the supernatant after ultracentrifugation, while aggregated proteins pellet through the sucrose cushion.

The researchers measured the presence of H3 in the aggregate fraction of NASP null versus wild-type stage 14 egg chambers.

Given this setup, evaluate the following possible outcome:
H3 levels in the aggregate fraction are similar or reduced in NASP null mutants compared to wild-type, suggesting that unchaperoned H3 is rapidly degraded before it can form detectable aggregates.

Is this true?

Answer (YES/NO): NO